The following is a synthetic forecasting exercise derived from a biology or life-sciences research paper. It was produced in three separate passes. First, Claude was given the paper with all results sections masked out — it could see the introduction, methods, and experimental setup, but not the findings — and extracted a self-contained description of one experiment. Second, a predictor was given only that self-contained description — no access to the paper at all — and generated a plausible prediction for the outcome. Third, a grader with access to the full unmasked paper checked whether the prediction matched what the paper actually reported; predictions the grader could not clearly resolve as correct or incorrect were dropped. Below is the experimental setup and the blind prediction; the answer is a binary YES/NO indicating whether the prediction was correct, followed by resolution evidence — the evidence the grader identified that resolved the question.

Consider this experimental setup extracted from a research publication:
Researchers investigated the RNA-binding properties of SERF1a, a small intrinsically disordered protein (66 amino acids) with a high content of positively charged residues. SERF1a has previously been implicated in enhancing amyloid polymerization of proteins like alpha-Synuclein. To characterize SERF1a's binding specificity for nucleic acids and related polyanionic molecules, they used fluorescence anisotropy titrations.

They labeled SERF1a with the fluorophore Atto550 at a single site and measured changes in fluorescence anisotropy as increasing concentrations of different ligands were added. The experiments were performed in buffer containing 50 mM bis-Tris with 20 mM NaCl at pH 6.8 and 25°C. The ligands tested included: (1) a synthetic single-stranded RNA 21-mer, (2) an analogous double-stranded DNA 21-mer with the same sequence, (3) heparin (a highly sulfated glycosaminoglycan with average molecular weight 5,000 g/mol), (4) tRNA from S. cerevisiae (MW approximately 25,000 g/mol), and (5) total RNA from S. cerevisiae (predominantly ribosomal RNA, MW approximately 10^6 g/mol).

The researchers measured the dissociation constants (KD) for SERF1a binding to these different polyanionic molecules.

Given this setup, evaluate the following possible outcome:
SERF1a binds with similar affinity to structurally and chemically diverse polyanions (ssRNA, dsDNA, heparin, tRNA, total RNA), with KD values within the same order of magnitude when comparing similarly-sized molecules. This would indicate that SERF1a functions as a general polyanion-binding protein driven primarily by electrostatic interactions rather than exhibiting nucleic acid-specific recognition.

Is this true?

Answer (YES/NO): NO